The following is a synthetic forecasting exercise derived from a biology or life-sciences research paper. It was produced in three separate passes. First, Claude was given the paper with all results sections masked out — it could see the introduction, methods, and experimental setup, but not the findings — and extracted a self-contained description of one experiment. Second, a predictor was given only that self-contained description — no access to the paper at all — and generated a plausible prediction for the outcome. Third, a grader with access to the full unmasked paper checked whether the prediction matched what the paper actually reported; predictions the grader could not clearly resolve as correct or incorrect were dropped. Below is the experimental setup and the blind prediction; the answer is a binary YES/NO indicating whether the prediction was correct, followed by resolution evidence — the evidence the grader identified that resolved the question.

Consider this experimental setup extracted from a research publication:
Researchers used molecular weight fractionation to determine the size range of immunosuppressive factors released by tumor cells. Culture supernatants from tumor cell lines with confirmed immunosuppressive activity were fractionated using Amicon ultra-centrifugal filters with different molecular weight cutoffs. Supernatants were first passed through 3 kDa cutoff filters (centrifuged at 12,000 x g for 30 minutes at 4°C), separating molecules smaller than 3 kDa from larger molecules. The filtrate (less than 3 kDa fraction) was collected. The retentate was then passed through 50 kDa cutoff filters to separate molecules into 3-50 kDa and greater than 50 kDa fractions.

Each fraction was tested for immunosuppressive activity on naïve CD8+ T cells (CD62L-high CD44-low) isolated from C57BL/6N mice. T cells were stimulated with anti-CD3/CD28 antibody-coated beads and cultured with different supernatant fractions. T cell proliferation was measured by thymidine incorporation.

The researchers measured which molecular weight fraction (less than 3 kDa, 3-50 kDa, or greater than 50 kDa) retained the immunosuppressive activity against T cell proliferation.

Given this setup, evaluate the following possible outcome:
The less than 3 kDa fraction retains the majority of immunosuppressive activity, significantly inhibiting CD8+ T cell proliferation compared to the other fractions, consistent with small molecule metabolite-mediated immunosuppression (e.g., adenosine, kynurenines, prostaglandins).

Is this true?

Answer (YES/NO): YES